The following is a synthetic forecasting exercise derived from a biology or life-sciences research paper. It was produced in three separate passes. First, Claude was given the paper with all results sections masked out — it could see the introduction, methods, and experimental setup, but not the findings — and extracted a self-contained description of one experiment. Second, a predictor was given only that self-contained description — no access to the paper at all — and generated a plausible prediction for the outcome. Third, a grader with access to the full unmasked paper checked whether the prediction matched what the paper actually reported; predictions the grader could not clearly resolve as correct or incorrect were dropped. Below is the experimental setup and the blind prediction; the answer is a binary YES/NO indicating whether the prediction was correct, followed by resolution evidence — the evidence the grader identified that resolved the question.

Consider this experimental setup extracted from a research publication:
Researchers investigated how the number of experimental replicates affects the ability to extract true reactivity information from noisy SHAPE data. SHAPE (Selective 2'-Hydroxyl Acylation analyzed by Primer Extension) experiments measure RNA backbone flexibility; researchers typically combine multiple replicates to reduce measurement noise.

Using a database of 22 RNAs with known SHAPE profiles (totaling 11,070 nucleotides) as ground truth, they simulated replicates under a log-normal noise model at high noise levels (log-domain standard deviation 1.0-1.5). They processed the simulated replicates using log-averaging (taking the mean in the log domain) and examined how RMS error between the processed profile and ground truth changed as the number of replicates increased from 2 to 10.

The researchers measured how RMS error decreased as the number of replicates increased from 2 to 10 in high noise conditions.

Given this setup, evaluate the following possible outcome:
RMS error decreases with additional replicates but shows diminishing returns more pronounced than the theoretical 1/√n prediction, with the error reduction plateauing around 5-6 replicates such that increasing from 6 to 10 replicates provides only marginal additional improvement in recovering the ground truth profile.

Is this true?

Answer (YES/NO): NO